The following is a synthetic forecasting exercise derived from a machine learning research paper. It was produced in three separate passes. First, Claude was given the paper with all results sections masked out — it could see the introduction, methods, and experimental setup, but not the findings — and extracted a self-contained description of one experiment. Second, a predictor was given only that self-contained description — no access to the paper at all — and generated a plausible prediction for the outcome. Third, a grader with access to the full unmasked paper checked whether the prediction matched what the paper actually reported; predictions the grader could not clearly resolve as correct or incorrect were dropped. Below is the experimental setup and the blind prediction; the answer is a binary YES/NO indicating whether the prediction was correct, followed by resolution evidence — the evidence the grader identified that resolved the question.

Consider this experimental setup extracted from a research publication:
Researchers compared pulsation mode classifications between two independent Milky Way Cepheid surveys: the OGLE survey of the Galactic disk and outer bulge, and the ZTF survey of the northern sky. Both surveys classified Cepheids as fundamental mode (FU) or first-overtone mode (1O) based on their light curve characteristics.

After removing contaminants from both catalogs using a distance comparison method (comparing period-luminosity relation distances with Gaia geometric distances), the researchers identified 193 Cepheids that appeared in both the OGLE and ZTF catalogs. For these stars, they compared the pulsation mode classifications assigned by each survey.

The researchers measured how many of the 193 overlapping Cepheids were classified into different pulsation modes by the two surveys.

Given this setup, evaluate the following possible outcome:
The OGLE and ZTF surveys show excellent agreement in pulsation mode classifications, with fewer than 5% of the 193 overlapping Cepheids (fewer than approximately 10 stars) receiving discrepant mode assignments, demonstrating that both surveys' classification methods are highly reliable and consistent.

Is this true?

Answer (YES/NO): YES